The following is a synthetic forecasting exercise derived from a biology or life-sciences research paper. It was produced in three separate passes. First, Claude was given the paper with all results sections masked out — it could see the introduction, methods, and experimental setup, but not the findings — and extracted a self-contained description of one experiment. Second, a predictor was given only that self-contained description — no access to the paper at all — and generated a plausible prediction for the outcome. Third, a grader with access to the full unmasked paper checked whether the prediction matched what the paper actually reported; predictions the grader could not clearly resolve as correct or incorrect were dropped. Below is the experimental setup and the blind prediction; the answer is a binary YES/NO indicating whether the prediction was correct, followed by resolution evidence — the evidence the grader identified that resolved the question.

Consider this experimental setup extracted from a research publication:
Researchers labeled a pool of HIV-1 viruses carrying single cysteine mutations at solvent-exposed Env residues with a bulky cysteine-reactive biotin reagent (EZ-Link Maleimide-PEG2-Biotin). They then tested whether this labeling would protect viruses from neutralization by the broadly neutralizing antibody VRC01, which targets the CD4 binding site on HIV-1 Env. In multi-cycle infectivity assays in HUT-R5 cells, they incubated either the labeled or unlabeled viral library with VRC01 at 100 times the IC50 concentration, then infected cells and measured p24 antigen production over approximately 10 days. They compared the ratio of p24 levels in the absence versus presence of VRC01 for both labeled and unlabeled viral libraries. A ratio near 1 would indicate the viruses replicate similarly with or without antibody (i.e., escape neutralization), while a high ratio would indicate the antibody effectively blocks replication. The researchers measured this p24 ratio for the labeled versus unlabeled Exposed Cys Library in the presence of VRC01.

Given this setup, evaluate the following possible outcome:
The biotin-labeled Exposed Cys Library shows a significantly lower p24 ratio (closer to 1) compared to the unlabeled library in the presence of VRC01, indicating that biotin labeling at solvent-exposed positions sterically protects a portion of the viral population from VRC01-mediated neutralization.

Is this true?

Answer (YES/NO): YES